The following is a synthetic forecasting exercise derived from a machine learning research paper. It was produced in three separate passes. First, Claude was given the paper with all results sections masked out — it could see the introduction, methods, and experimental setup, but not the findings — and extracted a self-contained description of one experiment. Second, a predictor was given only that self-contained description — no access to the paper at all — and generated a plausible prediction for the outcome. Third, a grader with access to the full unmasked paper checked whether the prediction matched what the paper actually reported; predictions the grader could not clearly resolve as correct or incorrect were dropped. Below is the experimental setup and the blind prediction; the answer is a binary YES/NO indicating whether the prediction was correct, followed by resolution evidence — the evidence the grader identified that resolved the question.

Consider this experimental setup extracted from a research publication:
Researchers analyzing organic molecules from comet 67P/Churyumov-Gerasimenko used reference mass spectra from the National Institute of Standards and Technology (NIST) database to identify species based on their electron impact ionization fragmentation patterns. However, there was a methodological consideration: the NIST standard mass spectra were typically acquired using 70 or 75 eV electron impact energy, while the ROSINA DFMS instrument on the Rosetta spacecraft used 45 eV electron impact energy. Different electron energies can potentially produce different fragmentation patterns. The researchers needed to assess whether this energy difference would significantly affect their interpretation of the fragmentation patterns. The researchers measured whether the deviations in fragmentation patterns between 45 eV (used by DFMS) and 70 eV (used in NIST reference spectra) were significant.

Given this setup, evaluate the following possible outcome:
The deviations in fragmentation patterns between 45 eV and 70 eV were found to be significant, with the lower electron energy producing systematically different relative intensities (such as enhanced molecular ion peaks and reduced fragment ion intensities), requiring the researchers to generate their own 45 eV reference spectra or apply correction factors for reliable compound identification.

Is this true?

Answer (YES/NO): NO